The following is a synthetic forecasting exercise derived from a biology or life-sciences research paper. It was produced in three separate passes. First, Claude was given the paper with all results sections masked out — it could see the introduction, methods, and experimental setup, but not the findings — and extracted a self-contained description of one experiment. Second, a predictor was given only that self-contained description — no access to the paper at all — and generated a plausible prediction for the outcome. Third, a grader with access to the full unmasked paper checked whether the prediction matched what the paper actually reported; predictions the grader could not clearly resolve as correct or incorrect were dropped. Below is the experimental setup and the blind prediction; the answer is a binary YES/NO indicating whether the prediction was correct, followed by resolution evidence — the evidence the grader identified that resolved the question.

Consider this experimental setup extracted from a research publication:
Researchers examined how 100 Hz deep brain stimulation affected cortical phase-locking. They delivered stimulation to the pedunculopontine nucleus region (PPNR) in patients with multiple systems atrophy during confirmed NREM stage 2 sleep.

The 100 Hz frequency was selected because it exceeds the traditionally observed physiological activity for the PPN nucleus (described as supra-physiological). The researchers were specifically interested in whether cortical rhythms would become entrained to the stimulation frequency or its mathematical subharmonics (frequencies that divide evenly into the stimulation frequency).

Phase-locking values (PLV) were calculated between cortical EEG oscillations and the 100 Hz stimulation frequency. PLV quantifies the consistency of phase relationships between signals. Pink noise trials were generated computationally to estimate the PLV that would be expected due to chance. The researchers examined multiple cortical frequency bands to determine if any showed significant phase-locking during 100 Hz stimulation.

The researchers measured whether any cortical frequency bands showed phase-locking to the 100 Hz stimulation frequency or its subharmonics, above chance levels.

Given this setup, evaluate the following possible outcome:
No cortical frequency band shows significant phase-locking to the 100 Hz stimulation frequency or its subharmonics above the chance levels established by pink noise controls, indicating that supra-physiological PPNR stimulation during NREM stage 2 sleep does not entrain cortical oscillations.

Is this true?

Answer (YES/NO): NO